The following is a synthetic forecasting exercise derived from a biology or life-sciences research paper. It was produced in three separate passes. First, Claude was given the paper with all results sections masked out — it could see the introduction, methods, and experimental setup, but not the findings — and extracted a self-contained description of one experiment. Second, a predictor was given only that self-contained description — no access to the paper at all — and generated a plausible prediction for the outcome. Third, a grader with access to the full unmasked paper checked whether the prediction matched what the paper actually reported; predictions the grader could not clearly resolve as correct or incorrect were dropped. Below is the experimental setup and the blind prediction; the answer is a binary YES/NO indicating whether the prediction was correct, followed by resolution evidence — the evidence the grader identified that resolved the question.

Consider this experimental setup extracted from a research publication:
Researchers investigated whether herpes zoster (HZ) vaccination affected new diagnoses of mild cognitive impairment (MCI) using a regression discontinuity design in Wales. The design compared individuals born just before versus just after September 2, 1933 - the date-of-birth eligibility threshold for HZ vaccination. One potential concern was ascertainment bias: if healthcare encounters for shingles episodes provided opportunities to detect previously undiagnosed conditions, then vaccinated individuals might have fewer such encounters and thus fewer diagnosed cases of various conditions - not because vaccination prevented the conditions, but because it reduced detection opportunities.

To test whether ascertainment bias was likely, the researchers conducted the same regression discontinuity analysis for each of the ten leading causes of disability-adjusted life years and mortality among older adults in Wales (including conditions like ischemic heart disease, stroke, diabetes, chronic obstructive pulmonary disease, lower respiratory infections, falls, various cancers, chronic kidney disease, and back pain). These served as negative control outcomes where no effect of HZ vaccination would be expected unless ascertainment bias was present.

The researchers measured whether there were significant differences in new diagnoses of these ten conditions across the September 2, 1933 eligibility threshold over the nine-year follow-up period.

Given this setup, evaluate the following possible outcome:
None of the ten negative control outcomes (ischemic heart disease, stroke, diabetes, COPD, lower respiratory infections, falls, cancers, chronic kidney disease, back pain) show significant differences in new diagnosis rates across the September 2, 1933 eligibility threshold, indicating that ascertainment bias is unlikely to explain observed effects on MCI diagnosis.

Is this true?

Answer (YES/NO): YES